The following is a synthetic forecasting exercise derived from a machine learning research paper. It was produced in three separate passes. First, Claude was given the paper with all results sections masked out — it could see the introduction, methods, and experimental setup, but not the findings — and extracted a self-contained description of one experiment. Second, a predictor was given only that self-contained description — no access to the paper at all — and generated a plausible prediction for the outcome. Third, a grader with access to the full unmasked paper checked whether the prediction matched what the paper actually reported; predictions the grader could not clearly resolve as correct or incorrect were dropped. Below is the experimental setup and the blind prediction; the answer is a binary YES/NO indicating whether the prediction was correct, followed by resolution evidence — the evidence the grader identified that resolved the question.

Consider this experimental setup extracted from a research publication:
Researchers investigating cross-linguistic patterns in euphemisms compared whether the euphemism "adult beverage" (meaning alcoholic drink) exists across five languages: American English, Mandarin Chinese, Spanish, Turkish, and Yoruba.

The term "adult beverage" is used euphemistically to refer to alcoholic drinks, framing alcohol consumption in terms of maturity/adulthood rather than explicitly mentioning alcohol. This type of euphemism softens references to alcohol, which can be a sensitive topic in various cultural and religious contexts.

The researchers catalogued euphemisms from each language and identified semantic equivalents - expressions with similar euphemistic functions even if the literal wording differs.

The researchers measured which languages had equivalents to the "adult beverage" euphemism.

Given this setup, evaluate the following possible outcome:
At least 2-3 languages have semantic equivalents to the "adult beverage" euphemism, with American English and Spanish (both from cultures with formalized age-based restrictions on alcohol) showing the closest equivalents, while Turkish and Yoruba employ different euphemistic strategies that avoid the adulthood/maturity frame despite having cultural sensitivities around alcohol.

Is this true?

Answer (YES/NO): NO